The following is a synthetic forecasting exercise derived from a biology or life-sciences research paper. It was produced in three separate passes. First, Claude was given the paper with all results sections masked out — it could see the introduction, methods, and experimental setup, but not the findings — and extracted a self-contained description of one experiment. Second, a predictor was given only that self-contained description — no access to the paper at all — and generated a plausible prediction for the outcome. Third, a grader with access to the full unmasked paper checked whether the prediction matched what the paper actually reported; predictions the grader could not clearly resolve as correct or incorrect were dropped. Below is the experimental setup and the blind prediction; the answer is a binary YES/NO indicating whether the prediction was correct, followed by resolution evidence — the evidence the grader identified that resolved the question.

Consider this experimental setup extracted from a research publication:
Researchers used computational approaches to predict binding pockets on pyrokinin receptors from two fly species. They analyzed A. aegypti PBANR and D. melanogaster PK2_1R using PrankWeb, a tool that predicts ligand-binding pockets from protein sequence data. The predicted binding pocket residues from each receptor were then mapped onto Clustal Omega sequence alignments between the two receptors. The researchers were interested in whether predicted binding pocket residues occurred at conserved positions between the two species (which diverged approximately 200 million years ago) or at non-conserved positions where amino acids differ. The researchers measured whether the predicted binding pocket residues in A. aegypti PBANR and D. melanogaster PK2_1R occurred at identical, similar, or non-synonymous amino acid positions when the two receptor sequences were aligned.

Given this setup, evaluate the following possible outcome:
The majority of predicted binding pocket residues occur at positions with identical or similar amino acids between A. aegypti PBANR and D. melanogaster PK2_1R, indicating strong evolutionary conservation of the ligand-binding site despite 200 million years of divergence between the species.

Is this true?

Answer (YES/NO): NO